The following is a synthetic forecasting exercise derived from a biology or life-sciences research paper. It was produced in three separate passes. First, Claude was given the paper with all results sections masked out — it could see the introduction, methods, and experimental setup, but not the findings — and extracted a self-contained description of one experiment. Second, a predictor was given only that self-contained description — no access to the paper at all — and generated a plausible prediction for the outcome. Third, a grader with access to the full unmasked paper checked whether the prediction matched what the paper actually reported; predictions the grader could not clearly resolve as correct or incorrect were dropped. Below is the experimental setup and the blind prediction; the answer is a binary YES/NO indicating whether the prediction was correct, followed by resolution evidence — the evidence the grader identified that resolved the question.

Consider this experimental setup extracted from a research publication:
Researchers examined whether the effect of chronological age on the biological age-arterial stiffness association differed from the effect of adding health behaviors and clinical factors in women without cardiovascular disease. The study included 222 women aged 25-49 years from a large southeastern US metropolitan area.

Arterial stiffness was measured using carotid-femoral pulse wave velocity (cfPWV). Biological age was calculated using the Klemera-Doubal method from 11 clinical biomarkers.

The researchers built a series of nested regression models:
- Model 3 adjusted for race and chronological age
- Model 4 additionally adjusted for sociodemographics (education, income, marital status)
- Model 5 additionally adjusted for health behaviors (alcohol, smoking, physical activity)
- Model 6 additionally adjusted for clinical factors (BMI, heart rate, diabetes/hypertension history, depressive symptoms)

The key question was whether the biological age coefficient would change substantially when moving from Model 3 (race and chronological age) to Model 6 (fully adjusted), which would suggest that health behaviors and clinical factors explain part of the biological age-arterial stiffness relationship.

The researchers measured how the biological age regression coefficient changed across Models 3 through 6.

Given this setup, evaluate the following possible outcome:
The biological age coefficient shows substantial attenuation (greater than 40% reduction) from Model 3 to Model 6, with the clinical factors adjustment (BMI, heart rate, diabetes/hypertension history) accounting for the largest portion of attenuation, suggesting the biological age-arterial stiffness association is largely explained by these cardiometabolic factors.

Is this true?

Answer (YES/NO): NO